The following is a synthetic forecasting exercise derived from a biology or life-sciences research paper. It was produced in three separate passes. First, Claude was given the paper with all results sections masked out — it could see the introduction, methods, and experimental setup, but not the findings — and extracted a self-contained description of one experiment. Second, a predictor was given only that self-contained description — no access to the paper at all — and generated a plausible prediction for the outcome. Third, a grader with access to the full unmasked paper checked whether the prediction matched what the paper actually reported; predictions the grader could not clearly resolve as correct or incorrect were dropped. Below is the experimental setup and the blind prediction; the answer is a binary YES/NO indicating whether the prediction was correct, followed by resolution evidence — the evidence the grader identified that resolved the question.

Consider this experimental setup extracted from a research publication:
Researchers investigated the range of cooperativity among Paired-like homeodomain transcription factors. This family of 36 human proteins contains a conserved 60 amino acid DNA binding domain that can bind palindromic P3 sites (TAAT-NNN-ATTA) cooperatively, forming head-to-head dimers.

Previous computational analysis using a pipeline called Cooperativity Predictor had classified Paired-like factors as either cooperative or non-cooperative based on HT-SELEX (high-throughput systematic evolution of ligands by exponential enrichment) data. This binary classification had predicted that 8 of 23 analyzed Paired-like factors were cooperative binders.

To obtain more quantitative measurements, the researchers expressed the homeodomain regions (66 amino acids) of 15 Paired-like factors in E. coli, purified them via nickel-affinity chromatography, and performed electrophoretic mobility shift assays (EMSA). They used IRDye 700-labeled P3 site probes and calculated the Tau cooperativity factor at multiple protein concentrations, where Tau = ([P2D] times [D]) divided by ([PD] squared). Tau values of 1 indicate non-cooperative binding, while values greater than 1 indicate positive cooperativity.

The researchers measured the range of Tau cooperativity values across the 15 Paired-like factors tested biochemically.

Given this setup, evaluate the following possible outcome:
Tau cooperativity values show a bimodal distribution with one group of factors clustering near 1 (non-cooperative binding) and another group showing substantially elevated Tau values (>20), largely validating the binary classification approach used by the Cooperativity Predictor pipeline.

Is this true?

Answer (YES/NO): NO